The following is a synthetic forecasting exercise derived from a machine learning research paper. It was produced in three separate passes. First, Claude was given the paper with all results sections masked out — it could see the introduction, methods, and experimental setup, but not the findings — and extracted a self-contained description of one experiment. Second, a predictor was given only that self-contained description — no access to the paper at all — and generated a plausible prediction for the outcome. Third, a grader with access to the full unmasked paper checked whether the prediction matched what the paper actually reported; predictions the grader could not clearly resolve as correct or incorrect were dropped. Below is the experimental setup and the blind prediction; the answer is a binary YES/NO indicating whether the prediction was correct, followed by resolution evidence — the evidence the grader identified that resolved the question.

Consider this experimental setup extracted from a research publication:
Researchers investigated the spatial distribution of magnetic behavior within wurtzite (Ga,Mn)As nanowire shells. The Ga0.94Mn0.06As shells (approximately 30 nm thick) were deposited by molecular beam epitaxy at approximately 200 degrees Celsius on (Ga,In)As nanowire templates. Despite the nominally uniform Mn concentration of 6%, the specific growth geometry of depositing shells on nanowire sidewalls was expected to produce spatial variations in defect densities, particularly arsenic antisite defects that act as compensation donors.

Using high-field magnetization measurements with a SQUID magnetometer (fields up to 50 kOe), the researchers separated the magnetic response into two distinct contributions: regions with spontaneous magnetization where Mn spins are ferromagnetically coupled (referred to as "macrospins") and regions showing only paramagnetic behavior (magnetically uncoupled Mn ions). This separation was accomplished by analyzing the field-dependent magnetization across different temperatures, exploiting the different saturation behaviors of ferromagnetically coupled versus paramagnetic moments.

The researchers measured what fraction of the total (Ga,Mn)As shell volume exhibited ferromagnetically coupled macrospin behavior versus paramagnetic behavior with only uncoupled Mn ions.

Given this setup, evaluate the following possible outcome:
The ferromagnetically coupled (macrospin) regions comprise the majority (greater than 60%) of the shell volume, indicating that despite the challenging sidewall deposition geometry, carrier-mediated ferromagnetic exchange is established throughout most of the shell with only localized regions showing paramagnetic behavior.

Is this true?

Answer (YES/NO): YES